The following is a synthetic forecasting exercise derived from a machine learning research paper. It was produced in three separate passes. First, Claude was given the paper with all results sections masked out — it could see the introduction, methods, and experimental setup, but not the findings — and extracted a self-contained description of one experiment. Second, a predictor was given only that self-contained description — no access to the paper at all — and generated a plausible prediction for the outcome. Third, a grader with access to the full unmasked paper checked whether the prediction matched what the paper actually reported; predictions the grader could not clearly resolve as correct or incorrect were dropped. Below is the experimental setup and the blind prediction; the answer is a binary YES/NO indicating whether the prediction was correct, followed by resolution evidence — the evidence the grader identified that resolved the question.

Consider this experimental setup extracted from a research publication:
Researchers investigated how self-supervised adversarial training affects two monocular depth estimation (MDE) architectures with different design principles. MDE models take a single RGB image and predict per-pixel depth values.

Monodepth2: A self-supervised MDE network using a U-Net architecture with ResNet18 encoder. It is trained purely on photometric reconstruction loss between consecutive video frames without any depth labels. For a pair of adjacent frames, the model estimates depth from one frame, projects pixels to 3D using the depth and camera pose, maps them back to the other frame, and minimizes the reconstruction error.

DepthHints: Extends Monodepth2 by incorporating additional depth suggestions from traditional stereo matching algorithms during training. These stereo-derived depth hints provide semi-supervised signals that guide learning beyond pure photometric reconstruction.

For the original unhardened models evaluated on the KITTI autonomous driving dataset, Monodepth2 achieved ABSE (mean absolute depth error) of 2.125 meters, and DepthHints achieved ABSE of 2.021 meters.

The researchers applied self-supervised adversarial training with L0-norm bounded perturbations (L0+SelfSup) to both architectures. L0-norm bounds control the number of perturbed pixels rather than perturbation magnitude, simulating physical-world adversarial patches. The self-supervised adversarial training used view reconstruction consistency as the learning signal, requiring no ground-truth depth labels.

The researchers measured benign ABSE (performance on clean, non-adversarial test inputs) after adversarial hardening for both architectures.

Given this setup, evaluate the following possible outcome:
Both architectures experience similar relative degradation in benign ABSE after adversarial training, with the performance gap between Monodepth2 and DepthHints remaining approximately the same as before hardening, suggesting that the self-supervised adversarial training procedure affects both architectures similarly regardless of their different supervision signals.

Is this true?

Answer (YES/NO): NO